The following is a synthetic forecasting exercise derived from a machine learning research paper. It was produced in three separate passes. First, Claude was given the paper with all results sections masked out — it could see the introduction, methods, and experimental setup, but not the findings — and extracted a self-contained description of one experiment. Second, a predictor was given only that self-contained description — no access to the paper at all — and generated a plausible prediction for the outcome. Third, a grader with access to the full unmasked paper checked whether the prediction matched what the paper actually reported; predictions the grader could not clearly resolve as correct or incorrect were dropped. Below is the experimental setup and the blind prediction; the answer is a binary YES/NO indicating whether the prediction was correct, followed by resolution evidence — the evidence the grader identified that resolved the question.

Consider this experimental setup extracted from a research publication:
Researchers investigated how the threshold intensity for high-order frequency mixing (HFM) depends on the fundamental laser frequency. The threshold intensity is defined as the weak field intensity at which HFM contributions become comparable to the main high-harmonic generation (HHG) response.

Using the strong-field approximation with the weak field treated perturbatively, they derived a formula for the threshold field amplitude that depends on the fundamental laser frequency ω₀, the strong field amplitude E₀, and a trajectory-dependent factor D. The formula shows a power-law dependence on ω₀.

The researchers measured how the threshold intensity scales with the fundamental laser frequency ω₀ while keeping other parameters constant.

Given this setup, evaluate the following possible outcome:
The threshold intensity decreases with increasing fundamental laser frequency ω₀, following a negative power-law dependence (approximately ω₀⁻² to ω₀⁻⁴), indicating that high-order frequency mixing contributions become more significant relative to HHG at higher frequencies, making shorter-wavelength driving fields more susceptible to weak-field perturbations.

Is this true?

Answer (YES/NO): NO